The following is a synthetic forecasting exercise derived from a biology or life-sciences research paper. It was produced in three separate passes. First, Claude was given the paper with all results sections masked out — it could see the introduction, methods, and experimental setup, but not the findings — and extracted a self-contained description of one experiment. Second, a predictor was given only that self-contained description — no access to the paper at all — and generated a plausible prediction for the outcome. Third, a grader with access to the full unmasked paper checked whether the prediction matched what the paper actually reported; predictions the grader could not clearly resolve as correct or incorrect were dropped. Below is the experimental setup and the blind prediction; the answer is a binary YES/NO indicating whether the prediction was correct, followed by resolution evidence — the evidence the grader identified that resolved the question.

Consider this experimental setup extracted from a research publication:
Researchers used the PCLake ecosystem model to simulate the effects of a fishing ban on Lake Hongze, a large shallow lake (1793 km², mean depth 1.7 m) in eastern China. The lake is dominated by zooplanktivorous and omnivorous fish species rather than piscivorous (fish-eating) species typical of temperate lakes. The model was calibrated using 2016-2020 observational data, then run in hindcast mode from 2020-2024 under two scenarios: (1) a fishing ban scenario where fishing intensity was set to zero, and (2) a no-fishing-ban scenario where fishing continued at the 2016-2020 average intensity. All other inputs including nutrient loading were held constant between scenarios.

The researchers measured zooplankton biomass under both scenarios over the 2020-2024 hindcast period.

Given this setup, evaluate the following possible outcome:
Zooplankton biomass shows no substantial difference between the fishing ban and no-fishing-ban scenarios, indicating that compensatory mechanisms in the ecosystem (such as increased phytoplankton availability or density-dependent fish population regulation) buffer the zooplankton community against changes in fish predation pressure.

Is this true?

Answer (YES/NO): NO